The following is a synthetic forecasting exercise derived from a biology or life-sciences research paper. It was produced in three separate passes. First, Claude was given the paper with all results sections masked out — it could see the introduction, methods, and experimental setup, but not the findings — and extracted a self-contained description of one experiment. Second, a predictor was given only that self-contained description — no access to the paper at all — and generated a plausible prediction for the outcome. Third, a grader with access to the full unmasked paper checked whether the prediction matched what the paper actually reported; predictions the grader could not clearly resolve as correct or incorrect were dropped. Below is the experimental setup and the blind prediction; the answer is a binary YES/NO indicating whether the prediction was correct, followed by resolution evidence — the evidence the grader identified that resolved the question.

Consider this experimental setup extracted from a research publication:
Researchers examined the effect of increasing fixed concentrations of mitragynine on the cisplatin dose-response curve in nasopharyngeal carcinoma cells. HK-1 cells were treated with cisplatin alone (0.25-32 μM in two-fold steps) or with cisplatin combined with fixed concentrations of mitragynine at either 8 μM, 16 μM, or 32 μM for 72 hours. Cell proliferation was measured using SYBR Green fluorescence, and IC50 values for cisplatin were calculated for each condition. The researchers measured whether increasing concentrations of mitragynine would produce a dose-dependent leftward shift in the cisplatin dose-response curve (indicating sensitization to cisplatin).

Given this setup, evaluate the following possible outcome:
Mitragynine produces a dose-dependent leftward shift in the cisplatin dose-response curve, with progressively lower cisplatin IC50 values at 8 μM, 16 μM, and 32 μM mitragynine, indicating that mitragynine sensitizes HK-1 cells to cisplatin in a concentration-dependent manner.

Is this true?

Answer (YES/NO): YES